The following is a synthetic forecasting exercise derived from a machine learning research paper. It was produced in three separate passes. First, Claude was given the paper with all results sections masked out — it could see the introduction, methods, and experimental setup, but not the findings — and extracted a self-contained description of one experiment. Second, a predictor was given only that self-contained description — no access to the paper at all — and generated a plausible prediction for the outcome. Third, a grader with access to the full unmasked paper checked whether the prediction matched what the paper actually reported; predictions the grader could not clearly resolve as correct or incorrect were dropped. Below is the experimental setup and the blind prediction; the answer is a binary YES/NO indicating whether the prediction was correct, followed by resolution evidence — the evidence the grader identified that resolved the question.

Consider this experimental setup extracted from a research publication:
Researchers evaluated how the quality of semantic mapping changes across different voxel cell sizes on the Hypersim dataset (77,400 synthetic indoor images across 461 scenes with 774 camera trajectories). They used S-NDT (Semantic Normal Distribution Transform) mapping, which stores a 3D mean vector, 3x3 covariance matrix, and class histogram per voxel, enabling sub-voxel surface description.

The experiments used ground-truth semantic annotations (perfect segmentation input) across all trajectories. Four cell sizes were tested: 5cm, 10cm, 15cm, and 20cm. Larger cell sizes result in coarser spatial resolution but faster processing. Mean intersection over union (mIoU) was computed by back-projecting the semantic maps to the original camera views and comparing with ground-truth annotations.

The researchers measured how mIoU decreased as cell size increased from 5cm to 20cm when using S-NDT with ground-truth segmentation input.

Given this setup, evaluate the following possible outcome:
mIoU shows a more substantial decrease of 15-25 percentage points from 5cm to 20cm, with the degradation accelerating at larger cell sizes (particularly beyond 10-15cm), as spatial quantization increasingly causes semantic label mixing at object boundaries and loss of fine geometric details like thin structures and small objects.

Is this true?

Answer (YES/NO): NO